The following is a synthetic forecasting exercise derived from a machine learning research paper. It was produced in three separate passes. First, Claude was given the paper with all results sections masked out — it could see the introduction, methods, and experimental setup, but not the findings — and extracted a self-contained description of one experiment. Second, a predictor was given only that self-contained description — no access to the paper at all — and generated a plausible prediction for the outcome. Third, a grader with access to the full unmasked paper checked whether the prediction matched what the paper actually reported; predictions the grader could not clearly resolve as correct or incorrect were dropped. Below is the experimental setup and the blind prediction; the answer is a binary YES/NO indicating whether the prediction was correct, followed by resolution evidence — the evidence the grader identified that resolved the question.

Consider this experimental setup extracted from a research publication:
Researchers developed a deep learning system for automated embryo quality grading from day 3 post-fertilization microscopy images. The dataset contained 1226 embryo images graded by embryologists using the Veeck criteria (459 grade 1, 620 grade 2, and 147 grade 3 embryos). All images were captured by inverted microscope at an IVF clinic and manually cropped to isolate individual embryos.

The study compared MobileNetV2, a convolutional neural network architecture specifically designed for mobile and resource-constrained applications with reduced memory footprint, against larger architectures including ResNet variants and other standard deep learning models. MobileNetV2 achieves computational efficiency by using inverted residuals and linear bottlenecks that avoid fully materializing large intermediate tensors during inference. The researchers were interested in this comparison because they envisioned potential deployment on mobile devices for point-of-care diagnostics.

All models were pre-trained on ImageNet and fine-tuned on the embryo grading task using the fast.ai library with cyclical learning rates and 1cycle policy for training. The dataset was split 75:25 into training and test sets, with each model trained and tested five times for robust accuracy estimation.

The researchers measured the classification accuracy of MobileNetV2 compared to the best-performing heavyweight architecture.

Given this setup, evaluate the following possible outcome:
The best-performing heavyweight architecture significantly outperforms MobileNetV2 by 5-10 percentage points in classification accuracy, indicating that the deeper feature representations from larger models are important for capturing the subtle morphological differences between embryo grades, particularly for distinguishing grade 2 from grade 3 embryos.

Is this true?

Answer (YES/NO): NO